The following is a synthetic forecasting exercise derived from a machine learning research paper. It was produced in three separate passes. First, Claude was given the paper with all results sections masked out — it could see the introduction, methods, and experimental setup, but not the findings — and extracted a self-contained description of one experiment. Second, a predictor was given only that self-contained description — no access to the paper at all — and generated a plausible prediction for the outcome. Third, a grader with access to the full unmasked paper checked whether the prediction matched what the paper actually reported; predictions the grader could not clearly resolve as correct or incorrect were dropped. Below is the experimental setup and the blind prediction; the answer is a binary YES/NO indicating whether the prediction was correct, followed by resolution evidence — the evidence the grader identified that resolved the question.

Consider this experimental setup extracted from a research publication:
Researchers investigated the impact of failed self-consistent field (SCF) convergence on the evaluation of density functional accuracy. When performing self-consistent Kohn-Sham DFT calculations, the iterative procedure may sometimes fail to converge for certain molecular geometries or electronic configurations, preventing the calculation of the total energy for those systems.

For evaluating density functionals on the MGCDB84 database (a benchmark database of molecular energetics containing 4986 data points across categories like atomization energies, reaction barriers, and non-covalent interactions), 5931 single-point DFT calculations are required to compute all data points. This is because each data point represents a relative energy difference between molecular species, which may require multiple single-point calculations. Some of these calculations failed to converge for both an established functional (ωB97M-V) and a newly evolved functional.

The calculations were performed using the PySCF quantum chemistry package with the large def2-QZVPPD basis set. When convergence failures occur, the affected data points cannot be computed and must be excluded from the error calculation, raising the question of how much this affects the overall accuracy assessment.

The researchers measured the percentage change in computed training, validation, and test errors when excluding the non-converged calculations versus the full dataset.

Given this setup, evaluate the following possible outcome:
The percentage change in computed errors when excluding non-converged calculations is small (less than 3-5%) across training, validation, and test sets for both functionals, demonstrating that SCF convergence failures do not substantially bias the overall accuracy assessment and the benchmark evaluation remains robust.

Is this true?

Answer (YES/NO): YES